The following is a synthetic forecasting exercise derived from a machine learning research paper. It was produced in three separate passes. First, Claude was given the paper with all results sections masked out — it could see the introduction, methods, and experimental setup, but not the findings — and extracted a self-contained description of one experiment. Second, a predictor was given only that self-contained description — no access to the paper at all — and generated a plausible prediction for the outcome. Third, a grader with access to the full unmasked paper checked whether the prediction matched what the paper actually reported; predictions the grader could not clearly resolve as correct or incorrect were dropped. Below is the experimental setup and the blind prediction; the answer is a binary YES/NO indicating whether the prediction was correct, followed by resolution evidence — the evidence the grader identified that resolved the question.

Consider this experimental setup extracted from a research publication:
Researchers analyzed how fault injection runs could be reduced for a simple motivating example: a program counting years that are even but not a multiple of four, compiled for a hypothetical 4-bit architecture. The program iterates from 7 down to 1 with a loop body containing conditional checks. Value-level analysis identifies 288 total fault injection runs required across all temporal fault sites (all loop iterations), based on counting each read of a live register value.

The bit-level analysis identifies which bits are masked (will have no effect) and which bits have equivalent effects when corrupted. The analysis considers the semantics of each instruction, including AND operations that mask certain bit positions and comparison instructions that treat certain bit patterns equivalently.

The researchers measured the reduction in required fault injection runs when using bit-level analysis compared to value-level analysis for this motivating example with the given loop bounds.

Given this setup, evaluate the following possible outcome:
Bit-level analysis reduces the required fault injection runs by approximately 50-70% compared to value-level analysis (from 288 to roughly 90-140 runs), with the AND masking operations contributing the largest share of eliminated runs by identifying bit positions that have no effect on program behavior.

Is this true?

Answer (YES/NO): NO